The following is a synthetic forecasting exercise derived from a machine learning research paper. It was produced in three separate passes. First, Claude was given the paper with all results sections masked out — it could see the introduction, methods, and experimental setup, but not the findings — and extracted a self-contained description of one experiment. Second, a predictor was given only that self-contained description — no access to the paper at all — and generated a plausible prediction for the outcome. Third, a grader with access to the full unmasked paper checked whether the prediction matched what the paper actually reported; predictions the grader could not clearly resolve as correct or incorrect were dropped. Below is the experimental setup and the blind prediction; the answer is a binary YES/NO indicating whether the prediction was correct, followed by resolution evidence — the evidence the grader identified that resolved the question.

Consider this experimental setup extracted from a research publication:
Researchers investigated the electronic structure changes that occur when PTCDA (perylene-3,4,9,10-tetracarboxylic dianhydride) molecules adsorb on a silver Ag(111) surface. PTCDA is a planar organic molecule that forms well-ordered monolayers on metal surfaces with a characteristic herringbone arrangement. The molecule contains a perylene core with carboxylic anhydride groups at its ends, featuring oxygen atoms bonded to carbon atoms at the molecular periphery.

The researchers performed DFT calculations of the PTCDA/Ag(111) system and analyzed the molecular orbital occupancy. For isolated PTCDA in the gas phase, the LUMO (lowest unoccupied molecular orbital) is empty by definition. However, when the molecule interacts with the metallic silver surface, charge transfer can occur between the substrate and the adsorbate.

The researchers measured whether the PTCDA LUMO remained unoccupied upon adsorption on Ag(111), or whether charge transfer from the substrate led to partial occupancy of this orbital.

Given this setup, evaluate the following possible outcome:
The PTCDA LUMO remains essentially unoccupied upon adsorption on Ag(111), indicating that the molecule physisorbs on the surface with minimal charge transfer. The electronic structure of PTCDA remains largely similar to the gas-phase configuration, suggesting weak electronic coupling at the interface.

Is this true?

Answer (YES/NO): NO